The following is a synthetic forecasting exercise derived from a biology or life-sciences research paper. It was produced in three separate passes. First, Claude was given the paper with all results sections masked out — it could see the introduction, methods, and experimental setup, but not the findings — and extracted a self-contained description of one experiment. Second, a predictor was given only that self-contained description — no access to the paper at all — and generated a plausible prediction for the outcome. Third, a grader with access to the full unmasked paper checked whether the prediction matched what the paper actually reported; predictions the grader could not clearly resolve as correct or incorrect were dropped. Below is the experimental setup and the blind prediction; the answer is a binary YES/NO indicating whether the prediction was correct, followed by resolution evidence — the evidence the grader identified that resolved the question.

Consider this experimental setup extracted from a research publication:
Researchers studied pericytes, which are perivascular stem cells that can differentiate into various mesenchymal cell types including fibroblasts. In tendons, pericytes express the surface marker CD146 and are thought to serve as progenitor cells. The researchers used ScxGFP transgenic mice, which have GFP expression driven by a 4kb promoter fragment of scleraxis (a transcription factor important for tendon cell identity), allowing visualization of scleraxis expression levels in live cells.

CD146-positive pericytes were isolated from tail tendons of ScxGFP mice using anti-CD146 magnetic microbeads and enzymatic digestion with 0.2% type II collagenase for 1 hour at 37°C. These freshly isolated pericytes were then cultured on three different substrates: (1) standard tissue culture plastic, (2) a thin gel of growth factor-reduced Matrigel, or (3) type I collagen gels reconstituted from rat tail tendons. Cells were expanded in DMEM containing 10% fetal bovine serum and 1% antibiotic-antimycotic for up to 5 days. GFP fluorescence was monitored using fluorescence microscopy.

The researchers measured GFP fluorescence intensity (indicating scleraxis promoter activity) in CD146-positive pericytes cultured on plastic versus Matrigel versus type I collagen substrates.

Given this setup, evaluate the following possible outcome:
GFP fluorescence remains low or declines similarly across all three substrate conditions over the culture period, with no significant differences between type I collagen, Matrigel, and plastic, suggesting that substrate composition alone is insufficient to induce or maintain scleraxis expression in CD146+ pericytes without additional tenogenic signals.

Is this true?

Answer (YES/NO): NO